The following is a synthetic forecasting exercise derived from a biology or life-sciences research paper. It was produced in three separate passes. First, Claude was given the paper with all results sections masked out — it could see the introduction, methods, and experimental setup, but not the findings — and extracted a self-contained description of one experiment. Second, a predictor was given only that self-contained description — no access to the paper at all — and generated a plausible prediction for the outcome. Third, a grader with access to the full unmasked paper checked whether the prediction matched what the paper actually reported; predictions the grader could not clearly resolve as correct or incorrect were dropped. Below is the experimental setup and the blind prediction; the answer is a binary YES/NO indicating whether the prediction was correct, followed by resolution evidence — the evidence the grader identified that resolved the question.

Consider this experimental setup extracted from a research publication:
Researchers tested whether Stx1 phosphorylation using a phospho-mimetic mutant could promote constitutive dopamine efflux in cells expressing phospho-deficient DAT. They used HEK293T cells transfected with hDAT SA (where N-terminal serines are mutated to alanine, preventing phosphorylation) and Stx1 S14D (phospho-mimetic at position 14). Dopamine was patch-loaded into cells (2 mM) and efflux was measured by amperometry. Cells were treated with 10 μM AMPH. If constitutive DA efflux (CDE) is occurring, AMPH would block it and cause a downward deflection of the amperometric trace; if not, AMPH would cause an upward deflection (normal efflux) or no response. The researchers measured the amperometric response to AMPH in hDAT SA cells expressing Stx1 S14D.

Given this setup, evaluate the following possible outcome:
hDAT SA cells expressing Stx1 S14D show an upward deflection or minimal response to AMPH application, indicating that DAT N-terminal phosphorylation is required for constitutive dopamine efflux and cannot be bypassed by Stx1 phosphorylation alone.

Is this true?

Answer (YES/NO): YES